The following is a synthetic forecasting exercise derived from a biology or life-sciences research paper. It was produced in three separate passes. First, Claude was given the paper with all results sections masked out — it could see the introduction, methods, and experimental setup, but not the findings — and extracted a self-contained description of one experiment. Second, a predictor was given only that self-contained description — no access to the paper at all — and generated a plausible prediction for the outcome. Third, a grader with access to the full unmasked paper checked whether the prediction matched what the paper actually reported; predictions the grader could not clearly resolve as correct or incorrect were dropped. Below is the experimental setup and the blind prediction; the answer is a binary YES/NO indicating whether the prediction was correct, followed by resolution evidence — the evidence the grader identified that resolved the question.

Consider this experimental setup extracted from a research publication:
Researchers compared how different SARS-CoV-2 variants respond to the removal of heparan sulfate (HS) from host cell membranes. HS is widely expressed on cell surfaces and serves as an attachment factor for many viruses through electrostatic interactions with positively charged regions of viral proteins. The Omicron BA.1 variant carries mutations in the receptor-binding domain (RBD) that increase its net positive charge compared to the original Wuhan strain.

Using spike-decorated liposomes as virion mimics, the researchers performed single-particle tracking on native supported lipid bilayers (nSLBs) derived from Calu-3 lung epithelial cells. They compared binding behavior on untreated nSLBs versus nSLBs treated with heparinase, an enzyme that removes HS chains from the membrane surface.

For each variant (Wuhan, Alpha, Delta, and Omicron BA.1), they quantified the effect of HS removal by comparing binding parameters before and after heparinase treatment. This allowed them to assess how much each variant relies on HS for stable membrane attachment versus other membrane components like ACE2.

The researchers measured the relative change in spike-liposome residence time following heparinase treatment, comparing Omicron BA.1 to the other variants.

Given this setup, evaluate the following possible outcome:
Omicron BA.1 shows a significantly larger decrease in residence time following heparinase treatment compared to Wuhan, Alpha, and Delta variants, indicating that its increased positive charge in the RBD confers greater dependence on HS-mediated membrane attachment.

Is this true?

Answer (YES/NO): NO